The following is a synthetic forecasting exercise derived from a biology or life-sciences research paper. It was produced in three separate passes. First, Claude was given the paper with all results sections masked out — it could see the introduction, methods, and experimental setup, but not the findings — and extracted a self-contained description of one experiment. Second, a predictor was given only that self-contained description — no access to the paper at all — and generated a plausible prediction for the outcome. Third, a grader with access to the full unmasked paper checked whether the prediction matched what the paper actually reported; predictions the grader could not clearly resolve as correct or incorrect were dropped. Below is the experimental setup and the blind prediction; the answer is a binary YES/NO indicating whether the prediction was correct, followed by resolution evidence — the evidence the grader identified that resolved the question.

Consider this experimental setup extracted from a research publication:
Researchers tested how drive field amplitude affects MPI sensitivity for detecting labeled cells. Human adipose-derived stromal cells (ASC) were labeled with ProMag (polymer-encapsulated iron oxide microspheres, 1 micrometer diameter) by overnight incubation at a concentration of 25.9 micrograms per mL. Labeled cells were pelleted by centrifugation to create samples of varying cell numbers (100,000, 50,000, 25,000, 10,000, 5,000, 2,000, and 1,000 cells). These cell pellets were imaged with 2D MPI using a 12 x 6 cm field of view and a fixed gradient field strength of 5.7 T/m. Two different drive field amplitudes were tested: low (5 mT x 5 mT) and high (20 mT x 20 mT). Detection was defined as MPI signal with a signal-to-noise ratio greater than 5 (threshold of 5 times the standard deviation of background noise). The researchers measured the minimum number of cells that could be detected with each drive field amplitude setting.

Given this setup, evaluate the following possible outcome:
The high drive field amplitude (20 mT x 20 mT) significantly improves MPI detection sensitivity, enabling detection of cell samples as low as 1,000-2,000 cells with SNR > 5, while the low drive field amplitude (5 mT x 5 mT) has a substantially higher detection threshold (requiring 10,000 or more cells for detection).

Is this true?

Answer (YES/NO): NO